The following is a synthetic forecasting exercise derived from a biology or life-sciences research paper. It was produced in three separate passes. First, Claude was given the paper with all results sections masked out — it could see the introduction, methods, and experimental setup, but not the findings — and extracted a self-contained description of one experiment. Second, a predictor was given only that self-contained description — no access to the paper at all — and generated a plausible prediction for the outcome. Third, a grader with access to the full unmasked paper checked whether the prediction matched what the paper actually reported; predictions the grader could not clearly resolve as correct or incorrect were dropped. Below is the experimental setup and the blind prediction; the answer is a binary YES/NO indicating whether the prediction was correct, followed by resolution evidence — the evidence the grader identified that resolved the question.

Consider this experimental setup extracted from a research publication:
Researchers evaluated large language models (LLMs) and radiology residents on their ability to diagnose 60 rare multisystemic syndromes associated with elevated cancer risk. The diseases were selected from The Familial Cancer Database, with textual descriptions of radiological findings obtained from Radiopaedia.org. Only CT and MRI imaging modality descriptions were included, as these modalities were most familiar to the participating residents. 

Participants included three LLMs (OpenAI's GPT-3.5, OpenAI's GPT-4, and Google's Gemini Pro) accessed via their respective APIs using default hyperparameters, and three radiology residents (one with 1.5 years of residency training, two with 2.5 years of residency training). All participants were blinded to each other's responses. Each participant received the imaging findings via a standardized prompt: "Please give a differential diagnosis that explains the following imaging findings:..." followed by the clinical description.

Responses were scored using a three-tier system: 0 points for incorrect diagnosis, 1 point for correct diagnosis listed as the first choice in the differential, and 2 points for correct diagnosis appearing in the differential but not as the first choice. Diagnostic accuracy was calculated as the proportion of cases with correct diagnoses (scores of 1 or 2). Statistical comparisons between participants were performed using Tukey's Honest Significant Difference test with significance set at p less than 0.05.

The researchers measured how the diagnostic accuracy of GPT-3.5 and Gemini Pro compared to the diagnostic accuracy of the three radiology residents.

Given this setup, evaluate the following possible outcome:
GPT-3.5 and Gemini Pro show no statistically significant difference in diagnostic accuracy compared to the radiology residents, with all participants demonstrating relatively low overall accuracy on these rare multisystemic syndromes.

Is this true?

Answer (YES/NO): NO